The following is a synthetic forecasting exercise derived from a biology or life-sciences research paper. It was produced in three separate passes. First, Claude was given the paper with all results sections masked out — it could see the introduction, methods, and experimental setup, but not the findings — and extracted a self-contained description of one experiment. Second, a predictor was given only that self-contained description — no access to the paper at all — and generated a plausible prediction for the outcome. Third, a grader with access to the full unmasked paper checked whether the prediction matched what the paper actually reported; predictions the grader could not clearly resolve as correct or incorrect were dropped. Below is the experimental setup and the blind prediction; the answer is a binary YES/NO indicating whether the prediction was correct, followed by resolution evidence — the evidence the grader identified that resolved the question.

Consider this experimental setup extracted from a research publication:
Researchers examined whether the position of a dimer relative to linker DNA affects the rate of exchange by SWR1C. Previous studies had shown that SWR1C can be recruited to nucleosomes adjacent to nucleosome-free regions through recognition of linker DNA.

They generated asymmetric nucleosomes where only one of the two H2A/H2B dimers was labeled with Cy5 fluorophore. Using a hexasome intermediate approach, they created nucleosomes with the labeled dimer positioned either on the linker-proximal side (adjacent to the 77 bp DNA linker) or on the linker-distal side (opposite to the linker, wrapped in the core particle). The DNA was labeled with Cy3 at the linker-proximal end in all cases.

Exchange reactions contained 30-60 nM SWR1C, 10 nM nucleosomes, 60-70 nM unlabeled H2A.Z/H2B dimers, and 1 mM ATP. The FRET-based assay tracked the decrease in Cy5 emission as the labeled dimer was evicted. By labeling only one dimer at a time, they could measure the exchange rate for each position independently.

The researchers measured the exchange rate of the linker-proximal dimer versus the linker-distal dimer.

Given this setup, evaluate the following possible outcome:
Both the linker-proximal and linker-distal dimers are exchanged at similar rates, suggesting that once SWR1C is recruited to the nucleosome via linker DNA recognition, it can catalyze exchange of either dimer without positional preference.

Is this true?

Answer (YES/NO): NO